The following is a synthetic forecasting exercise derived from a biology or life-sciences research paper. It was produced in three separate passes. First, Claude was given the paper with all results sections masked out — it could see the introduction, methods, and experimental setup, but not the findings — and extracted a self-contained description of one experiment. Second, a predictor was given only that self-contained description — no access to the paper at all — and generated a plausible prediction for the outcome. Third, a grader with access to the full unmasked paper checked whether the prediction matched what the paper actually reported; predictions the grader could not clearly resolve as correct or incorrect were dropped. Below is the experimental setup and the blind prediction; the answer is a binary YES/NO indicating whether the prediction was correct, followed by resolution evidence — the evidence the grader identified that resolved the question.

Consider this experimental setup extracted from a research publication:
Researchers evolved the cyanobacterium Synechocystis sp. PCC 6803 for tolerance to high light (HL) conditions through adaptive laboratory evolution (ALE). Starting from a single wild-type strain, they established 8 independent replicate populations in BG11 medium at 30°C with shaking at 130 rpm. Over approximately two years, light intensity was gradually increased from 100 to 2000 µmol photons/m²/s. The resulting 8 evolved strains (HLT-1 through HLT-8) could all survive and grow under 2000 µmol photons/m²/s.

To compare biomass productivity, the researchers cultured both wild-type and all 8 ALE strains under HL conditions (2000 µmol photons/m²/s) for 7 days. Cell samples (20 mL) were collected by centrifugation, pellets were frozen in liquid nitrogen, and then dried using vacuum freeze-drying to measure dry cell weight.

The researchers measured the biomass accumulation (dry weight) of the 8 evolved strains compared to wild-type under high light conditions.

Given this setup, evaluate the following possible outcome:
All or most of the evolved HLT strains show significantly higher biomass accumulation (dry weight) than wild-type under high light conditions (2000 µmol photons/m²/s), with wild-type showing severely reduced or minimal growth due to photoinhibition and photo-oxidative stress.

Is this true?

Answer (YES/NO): YES